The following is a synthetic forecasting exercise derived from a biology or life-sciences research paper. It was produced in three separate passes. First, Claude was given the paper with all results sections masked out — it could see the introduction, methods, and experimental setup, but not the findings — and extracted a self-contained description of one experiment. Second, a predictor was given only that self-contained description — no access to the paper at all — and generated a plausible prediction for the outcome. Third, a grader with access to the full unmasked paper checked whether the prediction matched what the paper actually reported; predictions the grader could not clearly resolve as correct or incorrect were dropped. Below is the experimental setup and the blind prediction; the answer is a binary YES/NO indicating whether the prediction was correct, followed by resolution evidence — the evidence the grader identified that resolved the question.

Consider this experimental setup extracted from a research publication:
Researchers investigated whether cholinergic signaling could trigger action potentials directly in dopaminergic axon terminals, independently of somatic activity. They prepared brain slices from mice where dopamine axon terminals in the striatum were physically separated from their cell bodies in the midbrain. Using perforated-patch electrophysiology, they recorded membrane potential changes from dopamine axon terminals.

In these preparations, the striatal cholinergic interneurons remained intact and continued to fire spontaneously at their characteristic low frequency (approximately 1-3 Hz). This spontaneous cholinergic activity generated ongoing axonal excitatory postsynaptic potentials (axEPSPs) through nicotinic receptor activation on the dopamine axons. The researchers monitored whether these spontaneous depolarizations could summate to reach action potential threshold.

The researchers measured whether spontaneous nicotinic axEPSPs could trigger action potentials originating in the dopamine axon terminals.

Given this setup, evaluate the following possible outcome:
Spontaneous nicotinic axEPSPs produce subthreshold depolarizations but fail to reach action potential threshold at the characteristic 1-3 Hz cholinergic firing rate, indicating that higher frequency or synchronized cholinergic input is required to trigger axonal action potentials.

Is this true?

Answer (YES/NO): NO